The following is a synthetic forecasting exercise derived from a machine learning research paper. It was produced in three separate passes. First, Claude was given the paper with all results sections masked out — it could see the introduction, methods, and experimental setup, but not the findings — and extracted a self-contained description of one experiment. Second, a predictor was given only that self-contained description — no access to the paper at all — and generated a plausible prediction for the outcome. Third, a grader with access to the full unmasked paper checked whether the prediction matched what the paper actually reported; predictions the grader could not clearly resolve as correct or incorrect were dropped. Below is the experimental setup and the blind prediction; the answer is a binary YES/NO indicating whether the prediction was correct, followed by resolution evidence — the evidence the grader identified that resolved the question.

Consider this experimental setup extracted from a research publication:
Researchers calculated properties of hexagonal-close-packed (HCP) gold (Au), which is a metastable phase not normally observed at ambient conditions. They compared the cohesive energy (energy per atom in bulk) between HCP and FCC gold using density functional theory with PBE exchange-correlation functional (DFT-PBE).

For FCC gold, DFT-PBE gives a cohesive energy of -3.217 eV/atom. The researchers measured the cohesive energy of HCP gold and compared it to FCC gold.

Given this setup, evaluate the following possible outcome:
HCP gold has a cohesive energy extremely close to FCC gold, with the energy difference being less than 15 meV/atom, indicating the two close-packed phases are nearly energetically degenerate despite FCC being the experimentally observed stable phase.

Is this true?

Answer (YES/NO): YES